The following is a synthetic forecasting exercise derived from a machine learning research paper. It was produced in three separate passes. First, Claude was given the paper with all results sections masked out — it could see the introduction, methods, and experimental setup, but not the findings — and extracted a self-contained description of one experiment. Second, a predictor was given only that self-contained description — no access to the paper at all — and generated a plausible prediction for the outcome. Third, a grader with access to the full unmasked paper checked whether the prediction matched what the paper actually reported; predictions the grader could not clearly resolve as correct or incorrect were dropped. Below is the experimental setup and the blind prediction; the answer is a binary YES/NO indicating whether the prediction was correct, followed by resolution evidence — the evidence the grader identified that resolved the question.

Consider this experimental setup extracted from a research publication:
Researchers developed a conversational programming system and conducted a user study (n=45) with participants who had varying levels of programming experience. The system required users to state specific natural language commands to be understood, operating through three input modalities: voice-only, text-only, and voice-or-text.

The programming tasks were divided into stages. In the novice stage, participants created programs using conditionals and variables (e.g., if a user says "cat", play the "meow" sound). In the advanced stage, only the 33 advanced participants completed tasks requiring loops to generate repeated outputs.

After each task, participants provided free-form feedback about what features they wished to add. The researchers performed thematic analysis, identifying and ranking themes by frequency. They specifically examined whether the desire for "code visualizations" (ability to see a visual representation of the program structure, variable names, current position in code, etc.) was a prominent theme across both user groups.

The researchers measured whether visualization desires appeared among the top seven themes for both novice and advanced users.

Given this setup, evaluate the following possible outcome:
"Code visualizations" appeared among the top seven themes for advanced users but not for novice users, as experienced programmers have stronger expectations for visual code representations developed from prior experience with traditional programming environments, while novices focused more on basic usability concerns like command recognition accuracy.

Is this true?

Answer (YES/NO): NO